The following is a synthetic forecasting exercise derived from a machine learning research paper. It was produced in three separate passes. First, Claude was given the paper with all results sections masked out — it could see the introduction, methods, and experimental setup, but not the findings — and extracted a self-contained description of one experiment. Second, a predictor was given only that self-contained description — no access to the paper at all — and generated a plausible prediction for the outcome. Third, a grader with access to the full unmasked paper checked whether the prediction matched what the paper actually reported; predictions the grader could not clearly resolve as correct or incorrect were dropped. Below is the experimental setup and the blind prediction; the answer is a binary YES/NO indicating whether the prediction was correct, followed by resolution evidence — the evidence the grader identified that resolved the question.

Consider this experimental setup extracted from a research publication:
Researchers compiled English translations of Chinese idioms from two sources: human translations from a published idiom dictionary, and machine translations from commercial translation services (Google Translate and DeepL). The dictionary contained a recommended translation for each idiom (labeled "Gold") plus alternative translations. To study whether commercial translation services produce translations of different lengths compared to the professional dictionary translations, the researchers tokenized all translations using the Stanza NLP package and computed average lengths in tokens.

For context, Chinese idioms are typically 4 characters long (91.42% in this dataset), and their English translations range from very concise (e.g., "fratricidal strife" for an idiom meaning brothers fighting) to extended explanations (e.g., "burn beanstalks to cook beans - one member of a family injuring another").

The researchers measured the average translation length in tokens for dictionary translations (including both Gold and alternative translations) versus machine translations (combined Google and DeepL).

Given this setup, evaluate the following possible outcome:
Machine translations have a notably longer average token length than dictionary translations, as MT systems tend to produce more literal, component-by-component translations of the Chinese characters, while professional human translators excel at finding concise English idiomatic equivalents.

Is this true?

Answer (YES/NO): NO